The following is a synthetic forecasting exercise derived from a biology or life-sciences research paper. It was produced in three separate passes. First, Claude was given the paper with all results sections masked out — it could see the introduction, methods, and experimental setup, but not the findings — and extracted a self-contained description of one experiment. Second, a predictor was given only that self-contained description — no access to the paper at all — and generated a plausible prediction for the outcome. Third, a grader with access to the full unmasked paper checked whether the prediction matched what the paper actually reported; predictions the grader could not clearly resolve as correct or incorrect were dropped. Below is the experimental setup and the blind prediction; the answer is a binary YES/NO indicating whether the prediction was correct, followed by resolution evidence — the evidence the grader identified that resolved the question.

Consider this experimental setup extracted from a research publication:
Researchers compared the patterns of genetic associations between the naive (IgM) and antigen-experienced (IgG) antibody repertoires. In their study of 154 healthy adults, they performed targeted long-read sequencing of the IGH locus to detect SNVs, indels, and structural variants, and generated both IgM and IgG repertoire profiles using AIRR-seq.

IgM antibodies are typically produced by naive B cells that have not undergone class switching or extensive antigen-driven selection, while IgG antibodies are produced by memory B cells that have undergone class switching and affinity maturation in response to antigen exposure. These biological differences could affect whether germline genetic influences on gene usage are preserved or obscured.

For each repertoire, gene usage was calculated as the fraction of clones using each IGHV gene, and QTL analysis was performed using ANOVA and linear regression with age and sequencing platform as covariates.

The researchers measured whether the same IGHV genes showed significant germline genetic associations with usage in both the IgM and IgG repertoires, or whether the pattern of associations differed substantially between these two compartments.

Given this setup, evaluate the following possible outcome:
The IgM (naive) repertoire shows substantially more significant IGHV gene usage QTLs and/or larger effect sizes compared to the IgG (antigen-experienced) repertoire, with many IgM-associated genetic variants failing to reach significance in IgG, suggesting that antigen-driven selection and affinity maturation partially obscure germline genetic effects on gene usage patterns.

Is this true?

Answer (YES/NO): NO